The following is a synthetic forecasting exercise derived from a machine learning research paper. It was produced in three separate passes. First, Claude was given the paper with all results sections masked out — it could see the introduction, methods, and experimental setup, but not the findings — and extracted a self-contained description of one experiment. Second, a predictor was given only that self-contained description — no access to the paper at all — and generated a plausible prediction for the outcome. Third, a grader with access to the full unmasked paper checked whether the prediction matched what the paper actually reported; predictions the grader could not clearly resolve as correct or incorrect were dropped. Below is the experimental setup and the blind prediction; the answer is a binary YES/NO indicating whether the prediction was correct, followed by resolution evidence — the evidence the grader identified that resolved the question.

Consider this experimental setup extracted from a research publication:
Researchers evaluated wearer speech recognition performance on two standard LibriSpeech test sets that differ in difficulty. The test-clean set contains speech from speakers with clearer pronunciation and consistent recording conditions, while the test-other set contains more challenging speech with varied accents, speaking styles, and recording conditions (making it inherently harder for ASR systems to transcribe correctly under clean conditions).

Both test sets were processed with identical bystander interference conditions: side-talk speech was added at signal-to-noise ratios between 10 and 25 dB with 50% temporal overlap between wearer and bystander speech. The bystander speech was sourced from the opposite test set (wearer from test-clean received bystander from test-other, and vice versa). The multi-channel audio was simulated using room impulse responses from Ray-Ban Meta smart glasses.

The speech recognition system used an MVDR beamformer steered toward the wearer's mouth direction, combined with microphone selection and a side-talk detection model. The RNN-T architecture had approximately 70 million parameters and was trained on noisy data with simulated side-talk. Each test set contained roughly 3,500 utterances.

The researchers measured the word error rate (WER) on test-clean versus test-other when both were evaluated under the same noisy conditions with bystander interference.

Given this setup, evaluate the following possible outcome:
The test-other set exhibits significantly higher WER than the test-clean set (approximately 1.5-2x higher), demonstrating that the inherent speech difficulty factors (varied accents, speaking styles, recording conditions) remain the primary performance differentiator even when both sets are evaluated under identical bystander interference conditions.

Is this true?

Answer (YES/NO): NO